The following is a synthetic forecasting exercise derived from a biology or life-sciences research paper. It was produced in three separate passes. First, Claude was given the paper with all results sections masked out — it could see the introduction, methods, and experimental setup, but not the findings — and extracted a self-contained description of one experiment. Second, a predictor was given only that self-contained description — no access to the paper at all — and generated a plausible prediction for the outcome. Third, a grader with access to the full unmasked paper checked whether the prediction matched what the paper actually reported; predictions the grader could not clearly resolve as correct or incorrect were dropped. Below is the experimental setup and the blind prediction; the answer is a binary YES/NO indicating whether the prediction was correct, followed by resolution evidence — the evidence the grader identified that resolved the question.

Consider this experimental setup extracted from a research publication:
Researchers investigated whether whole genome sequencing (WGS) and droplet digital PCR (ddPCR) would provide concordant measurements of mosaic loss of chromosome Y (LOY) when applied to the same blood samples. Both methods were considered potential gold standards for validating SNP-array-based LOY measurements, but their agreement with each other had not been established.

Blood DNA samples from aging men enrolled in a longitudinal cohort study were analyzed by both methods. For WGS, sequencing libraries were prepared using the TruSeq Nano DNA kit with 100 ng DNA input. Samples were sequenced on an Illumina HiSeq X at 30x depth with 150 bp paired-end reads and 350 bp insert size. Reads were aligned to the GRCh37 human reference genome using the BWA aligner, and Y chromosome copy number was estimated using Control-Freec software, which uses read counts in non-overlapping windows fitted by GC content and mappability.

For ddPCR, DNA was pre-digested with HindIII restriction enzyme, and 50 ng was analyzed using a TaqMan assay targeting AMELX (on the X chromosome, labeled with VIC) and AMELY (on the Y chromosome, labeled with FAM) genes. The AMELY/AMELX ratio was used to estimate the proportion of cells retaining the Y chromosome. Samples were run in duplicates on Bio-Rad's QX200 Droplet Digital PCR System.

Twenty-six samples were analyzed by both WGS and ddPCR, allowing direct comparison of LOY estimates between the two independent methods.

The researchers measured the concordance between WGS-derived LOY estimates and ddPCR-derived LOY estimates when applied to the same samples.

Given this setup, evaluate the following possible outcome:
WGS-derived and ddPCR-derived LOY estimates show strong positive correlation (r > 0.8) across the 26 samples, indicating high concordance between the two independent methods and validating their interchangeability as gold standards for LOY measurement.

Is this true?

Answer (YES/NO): YES